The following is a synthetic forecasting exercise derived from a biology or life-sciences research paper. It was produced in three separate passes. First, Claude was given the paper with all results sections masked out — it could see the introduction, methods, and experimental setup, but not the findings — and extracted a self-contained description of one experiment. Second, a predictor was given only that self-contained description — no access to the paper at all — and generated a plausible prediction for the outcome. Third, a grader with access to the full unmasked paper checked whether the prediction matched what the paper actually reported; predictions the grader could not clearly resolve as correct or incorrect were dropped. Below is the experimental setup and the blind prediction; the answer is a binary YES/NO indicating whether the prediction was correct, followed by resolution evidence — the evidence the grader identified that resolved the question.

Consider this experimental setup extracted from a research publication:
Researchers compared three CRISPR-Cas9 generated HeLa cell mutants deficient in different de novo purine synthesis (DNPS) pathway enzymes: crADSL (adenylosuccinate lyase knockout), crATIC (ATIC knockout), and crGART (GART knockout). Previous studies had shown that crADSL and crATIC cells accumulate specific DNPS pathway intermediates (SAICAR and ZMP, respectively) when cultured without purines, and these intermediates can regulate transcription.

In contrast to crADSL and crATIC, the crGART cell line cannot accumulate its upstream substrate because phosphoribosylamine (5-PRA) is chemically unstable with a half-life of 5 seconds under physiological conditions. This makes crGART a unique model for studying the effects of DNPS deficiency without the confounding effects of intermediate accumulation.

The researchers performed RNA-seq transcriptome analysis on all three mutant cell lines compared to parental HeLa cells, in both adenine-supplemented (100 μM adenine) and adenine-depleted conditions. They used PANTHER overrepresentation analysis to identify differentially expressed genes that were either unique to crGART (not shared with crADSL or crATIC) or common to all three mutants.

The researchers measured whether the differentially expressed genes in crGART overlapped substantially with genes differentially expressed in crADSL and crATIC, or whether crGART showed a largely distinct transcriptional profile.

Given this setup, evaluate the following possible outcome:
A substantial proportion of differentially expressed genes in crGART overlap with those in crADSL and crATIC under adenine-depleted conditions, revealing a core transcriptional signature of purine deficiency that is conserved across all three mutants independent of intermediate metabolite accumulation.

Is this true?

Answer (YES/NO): YES